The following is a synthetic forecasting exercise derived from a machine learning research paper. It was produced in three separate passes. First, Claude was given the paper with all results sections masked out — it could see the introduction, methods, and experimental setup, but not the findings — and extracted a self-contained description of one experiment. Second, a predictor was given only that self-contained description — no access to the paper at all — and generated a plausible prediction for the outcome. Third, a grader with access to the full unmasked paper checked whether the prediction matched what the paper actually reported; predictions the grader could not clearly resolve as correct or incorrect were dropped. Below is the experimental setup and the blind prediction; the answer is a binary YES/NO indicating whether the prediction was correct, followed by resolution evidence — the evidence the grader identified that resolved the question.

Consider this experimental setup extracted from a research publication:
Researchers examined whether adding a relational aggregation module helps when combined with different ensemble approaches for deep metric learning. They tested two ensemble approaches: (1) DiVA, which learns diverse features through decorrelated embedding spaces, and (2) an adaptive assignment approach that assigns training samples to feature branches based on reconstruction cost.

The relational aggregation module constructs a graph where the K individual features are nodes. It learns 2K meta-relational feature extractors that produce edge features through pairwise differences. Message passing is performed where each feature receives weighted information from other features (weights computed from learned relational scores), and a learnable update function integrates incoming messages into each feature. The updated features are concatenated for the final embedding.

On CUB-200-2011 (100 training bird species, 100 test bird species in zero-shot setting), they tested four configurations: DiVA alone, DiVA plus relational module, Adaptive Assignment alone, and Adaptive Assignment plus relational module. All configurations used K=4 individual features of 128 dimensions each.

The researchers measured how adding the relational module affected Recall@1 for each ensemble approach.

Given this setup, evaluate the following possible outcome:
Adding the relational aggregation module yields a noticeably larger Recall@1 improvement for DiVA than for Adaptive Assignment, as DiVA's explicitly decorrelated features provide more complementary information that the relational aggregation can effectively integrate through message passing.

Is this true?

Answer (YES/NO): NO